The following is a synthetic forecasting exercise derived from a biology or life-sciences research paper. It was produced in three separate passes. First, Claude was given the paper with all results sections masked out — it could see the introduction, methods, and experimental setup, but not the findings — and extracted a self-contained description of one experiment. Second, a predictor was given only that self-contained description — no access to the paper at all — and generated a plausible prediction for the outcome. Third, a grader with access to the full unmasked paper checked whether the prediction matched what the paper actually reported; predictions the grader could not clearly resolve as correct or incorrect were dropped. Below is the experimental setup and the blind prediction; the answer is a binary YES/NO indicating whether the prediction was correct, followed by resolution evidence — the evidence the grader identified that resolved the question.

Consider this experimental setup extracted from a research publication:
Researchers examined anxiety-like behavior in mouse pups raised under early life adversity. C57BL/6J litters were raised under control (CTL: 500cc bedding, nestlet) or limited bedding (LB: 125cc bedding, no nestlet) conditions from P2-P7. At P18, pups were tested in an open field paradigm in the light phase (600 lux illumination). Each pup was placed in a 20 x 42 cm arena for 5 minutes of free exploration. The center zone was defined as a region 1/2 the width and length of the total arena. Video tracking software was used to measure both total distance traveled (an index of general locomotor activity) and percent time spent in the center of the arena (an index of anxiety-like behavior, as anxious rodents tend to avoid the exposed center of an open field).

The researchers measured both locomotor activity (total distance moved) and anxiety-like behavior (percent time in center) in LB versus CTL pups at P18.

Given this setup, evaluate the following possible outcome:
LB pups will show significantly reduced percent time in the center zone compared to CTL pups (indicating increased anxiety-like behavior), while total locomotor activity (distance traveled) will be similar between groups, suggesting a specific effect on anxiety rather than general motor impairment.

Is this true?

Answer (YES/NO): YES